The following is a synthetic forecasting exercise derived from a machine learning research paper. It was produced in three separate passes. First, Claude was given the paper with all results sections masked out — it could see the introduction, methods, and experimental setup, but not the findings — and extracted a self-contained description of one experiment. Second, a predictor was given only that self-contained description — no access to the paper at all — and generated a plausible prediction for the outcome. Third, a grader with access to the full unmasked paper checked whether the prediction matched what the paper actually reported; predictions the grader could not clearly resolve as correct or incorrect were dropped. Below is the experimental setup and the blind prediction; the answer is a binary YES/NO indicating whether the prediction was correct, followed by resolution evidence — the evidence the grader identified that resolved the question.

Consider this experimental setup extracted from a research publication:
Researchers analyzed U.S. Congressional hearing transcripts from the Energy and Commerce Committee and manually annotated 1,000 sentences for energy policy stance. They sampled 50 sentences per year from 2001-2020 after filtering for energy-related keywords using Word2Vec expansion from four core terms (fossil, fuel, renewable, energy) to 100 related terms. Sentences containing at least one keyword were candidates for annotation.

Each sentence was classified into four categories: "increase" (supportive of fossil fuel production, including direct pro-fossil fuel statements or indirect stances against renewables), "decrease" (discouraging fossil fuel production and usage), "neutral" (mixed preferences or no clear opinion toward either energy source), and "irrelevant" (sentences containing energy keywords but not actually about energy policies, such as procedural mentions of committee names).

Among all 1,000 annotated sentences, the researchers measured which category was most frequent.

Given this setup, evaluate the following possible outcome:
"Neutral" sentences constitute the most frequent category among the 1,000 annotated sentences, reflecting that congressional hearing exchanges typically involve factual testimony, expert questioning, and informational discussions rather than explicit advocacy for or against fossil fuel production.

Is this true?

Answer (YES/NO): YES